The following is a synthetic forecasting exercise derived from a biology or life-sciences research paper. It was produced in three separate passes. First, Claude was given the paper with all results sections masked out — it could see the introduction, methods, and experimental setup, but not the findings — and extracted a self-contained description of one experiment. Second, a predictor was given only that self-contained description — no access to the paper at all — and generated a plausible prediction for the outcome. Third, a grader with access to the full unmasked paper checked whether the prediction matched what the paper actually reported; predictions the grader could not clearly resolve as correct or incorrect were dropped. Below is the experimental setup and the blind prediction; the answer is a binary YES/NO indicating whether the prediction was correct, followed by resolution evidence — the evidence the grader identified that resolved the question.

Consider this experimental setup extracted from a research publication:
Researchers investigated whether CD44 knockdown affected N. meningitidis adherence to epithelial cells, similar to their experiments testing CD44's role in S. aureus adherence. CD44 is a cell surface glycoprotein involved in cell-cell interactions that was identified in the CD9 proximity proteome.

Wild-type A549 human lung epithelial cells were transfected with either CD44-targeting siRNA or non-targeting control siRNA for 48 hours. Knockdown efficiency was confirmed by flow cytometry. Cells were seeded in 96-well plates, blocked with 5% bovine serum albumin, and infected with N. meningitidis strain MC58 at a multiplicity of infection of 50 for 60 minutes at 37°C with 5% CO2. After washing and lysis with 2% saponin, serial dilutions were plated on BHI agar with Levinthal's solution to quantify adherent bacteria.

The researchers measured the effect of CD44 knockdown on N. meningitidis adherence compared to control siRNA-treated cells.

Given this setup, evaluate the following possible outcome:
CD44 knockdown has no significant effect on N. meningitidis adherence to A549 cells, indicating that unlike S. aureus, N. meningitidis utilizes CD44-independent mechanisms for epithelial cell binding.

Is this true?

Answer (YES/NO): YES